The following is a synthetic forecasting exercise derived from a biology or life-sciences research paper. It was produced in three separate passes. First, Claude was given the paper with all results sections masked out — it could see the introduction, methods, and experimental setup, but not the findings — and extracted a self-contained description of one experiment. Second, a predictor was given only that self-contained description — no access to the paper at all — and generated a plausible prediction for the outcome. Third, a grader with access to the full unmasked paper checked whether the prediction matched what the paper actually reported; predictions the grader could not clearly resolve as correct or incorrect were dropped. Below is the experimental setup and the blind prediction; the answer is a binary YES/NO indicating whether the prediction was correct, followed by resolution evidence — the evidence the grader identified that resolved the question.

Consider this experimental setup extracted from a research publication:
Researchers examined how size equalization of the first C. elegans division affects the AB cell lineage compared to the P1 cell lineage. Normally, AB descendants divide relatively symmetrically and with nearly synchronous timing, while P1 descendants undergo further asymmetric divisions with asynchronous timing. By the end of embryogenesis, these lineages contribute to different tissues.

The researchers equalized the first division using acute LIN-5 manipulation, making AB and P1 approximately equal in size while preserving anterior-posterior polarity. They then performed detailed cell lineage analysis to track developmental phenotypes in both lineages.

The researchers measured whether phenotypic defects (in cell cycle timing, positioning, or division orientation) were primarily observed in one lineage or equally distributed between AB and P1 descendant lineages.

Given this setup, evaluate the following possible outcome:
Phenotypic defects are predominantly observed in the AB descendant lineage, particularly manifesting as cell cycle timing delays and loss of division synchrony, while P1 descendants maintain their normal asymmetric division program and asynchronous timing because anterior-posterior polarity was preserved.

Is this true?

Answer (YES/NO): NO